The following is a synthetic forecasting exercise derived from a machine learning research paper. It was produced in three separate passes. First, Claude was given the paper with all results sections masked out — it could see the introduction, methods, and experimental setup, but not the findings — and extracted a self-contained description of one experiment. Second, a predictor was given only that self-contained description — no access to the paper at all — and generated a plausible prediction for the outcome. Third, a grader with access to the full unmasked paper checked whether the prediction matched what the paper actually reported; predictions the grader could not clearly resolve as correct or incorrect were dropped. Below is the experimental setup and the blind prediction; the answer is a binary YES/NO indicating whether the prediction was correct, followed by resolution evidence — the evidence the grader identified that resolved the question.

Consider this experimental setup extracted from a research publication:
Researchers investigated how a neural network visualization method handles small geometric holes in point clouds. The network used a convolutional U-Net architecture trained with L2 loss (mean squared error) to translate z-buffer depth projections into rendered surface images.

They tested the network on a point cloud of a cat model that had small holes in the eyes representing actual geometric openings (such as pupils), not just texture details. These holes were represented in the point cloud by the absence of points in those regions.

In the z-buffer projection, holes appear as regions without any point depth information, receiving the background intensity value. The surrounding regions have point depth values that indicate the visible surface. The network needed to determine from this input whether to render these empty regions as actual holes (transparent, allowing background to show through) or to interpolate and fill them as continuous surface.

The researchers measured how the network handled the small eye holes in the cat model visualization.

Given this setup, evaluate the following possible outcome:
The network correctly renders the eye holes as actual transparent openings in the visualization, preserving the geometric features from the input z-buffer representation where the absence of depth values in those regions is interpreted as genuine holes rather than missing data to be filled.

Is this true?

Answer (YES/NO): NO